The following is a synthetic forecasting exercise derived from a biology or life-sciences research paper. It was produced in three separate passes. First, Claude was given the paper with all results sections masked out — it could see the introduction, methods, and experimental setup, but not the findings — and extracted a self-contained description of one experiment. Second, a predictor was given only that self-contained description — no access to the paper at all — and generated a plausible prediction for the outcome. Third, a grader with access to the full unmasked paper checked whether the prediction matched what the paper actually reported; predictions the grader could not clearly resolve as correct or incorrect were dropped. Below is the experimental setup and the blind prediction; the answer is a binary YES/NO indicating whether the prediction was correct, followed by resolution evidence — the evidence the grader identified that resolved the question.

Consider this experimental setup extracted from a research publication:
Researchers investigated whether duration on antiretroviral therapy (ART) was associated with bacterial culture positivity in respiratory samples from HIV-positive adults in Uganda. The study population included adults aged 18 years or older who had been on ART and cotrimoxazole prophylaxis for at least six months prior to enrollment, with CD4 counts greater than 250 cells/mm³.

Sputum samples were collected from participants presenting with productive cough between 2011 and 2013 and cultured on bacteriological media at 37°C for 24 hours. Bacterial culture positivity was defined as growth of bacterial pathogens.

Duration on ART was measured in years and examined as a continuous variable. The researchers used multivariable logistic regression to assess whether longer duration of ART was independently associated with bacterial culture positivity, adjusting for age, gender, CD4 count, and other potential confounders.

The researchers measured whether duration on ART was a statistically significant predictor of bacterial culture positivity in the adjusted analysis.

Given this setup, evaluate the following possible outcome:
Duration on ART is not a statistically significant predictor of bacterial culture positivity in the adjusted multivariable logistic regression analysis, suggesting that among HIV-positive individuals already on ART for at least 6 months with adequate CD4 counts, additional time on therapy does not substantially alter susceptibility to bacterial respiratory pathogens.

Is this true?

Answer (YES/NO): YES